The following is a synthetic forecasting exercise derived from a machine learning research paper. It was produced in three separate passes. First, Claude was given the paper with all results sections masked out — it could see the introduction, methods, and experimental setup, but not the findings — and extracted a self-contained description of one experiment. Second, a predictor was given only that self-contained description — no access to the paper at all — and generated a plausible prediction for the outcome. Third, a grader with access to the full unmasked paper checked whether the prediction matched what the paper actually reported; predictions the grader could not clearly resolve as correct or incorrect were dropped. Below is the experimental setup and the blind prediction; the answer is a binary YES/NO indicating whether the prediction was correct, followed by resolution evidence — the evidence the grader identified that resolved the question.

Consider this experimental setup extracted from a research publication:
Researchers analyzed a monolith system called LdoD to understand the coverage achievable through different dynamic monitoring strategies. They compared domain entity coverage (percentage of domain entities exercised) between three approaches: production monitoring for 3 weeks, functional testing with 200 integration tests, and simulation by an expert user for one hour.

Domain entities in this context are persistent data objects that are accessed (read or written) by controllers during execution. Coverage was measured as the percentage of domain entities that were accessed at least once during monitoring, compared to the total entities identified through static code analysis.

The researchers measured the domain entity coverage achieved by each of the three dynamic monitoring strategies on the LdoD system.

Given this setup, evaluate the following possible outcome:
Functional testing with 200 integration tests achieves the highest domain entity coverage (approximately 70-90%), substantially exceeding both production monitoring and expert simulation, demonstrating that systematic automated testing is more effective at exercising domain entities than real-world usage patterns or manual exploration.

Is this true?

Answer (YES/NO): NO